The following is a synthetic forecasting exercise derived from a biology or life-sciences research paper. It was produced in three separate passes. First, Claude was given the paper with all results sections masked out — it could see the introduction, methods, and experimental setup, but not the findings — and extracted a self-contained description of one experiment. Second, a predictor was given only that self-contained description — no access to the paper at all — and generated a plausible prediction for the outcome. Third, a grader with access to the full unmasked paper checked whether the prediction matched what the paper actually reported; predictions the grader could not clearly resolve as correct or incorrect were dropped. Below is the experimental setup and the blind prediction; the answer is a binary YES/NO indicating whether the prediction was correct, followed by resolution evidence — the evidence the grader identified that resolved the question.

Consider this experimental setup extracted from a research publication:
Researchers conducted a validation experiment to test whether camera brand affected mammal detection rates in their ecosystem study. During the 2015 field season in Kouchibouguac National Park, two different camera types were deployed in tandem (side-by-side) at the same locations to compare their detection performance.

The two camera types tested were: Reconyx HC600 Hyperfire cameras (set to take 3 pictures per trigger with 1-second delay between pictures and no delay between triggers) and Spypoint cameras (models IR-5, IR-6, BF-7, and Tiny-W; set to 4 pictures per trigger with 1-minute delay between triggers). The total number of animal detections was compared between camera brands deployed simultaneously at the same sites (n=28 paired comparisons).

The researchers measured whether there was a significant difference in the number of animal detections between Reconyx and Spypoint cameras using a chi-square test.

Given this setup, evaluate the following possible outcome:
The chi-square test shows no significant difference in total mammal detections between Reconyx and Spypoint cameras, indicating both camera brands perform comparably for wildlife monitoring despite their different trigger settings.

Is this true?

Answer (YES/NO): YES